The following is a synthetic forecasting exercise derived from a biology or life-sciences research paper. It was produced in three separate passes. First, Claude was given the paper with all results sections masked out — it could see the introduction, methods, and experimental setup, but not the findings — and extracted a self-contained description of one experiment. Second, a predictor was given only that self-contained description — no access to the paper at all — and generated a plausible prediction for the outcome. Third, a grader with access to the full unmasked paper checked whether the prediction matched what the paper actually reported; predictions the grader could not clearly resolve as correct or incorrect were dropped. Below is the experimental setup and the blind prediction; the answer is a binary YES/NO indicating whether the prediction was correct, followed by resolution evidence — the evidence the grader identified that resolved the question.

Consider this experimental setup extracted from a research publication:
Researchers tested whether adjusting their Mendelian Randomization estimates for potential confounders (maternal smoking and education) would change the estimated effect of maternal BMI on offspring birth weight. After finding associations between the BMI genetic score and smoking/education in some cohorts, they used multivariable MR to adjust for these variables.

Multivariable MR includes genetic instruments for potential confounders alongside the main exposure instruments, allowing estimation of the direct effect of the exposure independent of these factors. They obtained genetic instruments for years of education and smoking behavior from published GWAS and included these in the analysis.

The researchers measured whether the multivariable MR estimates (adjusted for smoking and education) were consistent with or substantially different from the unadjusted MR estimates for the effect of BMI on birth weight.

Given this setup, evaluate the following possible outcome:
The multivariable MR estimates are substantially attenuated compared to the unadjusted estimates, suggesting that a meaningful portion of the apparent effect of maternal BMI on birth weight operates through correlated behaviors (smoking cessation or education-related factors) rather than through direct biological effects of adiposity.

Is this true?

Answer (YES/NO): NO